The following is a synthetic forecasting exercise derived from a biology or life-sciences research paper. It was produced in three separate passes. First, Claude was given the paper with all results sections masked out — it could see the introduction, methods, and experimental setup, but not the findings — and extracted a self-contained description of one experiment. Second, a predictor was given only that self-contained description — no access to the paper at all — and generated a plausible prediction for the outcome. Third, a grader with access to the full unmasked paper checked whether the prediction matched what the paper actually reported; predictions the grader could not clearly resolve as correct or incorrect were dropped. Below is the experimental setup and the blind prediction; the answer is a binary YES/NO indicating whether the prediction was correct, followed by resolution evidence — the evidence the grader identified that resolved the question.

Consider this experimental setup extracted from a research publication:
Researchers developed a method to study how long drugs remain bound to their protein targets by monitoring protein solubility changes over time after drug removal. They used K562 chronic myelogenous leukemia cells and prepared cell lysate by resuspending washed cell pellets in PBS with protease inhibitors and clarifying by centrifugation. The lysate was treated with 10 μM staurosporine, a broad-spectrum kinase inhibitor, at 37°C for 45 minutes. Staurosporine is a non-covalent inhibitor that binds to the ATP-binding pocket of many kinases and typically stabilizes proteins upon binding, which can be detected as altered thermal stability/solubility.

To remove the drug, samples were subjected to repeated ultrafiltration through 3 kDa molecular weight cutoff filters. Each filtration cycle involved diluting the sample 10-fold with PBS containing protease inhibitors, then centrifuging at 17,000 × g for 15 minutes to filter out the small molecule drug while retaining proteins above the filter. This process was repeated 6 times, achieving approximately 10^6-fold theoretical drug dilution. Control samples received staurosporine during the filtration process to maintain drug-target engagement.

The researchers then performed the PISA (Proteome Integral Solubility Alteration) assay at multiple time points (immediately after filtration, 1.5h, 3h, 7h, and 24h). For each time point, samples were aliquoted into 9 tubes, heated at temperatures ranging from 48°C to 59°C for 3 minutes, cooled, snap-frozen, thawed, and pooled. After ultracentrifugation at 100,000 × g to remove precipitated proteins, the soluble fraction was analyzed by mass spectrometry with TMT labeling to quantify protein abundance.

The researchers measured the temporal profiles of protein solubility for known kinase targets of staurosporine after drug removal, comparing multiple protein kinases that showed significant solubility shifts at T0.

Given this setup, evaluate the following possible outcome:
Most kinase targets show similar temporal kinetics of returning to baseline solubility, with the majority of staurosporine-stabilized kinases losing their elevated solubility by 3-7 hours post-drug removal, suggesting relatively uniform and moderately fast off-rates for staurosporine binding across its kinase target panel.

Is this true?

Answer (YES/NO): NO